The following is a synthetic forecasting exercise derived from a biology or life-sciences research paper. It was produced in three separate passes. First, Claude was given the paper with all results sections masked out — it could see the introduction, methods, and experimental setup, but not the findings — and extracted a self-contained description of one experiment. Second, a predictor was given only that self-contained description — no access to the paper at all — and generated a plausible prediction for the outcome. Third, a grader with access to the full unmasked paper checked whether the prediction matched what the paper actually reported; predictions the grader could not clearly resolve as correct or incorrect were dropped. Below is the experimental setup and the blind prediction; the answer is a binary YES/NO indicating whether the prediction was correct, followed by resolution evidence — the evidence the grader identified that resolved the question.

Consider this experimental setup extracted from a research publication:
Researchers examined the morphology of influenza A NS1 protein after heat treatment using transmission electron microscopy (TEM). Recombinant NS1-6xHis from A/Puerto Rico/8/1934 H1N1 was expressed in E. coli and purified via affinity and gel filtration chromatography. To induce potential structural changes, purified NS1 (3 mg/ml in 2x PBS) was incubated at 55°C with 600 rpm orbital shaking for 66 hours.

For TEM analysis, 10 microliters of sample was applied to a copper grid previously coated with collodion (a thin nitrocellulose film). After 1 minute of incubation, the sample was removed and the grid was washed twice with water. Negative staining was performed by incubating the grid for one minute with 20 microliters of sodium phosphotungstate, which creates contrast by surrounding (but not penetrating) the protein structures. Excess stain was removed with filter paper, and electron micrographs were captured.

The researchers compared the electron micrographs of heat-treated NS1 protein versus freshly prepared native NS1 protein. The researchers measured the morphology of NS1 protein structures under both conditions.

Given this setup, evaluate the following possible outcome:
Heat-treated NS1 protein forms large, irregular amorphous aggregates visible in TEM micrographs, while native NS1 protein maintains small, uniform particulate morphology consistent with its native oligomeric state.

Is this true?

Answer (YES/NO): NO